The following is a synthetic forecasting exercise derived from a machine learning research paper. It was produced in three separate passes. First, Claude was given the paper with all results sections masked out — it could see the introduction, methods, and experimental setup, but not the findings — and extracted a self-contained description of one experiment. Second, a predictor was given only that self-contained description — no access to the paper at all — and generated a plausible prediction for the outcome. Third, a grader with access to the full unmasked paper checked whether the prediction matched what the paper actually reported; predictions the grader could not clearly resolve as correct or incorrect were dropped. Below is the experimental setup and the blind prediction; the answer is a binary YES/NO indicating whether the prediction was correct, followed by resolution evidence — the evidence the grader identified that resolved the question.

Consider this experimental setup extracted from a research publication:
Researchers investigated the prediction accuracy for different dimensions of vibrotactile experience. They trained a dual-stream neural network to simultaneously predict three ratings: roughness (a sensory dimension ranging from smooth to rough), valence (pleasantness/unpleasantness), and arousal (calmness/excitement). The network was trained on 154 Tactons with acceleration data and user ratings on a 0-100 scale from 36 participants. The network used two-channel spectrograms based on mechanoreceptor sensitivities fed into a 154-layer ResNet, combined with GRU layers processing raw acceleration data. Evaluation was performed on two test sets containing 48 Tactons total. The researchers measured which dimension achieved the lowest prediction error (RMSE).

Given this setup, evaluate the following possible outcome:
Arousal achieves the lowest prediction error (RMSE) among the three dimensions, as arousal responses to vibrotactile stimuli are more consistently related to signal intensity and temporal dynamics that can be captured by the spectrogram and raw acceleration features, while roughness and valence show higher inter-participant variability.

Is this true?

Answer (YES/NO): NO